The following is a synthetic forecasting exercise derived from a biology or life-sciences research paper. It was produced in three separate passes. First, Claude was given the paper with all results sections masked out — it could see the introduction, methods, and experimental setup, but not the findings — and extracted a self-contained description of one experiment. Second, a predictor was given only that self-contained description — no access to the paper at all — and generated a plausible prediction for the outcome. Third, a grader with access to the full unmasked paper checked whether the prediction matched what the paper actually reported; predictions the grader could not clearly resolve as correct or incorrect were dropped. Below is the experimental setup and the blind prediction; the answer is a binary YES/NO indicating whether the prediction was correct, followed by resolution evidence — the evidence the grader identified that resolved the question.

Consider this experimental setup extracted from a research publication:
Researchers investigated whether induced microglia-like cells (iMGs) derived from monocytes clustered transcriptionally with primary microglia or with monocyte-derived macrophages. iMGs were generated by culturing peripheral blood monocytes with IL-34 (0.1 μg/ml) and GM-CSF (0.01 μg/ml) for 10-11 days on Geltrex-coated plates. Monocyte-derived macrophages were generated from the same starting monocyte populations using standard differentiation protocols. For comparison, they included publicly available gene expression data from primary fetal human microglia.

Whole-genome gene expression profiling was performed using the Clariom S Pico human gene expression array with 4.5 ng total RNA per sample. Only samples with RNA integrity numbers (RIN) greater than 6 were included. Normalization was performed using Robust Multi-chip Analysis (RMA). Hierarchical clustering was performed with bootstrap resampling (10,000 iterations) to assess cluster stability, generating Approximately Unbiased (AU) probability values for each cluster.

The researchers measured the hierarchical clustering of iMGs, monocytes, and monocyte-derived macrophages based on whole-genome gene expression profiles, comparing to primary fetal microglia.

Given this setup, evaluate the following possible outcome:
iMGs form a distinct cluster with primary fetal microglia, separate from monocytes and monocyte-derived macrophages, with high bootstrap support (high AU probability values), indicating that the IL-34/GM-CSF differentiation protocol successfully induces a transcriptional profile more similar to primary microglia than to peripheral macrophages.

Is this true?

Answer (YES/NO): YES